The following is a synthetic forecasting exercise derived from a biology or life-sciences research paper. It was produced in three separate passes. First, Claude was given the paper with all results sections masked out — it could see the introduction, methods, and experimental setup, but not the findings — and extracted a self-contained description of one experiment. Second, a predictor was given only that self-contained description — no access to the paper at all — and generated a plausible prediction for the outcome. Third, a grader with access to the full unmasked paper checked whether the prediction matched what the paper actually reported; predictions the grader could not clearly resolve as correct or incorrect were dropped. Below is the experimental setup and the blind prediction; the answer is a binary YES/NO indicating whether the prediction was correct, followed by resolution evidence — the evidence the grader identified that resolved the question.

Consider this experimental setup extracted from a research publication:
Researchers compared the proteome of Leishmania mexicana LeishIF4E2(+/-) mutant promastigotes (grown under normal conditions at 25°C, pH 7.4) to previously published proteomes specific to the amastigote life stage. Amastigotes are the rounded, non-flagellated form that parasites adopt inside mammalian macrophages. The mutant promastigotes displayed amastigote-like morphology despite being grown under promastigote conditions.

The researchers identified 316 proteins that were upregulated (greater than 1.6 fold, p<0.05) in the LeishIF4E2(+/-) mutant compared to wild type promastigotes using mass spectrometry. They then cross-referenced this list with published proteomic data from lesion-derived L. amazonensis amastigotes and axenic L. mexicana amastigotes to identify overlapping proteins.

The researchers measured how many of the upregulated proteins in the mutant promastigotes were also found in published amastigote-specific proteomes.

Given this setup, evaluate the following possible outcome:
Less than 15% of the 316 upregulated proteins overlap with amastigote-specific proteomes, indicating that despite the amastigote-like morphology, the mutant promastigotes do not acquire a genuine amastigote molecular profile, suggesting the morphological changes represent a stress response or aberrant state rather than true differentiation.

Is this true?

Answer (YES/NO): YES